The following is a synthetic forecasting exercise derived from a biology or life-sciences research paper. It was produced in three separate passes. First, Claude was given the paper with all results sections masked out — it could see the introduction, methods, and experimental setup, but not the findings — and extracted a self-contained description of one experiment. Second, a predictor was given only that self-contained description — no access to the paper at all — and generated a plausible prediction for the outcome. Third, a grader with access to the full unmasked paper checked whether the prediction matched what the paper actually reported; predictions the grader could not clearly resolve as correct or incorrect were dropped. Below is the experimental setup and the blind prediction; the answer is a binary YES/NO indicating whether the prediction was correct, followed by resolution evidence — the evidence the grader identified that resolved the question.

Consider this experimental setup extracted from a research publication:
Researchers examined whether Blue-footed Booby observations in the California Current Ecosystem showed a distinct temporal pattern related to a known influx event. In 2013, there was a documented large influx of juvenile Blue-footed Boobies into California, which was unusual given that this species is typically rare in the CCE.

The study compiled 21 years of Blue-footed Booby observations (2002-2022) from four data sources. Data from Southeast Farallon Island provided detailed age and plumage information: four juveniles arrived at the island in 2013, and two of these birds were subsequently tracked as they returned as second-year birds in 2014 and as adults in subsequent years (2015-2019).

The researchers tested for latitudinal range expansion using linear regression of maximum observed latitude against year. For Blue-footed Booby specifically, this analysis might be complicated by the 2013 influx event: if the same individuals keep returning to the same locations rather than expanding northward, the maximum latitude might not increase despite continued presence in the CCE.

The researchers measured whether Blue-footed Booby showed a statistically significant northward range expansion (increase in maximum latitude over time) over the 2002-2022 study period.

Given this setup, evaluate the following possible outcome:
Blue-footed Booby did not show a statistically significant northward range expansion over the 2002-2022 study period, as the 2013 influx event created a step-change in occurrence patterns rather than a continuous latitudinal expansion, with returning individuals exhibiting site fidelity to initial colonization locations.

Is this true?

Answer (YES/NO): YES